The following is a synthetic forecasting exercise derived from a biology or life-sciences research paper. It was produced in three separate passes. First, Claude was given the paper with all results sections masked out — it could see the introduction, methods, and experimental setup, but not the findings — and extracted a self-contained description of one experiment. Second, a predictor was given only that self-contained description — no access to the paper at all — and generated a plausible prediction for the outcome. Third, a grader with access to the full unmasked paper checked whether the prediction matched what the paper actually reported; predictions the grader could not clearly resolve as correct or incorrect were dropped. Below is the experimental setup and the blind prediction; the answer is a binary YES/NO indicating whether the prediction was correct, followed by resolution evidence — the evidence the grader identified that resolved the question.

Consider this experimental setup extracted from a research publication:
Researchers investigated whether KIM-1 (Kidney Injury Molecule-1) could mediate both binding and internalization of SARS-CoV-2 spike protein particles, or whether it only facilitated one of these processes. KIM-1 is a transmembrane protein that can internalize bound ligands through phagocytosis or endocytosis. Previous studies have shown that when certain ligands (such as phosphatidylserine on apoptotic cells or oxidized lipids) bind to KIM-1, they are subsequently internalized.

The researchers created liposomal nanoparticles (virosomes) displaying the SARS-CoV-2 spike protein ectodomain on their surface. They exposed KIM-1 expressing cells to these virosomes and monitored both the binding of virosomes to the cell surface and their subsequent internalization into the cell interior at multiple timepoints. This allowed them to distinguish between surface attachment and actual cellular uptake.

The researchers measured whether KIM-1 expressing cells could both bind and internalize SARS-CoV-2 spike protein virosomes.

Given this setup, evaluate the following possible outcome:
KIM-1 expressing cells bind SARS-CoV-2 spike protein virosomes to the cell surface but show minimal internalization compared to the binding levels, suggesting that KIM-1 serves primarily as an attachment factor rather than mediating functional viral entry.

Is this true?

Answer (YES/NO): NO